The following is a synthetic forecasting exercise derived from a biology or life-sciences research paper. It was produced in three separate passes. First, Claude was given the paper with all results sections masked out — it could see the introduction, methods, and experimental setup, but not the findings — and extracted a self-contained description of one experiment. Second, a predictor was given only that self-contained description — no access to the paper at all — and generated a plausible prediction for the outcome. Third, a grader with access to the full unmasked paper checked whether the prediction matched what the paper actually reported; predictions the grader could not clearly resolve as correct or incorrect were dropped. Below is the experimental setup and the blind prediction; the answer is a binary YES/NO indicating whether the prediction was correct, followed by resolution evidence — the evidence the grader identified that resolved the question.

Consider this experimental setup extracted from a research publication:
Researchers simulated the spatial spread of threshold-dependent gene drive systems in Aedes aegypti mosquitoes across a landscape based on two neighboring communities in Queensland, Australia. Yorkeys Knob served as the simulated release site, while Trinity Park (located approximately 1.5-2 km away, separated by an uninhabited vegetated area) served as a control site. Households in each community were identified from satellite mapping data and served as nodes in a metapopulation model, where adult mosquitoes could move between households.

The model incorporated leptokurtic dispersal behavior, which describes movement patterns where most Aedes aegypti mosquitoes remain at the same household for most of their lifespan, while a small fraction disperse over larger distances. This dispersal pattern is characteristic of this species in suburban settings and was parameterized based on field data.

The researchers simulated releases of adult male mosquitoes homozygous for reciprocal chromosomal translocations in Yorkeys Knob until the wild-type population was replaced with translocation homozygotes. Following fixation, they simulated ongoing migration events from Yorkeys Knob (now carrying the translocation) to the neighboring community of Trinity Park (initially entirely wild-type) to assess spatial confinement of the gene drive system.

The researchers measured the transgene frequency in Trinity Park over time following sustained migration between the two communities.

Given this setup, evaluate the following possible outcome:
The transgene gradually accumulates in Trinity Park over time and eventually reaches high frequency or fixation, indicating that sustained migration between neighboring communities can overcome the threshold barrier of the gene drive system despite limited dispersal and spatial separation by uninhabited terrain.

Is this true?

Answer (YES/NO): NO